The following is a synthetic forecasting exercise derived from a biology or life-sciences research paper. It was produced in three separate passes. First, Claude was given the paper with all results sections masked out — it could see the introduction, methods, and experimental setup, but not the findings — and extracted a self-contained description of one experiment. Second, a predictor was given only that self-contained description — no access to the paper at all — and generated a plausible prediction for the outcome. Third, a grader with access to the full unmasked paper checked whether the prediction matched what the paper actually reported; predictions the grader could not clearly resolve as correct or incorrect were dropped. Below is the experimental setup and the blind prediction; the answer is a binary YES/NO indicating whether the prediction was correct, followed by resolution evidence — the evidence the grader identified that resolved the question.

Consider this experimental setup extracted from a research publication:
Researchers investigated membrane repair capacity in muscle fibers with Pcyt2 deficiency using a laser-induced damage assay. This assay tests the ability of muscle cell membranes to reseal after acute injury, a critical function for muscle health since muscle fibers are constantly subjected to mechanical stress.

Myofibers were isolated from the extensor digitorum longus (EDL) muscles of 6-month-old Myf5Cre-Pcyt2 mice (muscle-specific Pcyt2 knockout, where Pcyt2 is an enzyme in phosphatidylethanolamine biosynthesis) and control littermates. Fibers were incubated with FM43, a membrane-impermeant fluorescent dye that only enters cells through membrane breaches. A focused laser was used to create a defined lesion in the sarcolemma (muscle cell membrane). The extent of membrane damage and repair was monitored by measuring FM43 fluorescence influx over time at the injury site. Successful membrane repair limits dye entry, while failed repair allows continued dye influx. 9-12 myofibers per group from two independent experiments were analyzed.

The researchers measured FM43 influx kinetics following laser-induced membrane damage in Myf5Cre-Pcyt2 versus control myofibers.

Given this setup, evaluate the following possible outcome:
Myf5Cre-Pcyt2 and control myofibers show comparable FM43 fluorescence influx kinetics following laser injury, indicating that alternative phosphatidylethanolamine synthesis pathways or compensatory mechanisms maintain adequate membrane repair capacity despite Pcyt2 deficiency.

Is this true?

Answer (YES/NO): NO